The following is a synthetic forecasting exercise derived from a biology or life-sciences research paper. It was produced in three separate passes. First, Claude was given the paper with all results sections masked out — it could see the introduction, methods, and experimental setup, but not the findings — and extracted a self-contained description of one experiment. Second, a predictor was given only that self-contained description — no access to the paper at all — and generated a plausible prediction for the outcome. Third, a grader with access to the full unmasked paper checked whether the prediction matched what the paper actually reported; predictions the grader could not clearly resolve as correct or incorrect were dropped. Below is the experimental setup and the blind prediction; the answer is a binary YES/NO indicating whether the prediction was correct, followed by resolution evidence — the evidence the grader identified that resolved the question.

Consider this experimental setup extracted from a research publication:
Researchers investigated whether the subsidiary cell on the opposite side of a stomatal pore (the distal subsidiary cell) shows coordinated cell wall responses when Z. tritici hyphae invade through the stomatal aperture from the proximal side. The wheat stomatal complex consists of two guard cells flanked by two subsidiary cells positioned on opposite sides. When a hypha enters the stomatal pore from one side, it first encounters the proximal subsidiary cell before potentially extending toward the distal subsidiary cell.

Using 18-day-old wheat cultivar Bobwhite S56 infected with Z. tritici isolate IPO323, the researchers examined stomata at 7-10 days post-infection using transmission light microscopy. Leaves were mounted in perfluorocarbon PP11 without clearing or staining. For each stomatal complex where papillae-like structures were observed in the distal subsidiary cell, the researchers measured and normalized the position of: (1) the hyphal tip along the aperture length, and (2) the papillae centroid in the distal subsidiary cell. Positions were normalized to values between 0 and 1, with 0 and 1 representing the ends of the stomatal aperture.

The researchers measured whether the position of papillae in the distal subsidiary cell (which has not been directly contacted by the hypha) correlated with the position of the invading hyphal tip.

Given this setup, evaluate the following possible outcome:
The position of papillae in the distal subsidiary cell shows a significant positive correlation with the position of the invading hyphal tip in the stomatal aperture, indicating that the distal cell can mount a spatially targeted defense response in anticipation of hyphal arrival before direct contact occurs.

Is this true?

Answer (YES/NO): YES